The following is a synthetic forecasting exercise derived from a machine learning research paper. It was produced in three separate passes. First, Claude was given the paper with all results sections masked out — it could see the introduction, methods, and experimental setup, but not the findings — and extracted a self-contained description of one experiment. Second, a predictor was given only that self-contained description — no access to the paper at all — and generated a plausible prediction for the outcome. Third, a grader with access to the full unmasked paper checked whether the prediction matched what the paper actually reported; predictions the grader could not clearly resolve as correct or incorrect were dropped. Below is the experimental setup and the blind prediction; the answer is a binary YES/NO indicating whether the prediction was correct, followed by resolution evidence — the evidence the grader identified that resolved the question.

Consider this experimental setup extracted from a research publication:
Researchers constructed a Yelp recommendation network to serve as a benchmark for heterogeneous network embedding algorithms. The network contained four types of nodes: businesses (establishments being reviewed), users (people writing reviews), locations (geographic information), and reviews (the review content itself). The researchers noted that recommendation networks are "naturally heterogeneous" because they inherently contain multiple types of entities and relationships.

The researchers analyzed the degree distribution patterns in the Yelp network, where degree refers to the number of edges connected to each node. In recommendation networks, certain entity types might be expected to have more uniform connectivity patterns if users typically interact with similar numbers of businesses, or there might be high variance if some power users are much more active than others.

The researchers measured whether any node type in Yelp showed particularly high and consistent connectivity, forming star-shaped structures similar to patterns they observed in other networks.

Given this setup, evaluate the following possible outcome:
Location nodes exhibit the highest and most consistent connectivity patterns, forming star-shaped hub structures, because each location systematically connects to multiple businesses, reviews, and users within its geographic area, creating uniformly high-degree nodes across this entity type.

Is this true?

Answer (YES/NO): NO